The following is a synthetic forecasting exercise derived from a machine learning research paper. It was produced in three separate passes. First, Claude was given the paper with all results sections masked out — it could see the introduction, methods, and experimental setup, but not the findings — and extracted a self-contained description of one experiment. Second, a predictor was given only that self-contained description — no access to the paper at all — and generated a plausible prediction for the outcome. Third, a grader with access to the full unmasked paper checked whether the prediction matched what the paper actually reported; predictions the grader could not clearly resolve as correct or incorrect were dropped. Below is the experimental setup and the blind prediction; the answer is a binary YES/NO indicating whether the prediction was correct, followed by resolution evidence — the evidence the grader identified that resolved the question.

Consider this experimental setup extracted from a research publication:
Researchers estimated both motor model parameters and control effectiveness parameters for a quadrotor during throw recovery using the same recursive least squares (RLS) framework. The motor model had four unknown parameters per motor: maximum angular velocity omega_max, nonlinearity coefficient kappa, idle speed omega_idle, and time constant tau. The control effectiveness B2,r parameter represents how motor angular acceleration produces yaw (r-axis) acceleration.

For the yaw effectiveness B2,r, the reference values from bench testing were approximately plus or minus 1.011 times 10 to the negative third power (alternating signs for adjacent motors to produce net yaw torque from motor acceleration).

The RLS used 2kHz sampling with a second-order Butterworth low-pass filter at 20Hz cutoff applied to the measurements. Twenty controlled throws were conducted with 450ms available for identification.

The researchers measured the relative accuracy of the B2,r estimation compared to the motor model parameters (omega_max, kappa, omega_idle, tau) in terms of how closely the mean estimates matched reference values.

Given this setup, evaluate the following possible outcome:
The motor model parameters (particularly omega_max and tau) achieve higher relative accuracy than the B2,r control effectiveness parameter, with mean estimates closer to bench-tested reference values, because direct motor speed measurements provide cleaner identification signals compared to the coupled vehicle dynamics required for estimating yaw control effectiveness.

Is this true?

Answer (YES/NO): NO